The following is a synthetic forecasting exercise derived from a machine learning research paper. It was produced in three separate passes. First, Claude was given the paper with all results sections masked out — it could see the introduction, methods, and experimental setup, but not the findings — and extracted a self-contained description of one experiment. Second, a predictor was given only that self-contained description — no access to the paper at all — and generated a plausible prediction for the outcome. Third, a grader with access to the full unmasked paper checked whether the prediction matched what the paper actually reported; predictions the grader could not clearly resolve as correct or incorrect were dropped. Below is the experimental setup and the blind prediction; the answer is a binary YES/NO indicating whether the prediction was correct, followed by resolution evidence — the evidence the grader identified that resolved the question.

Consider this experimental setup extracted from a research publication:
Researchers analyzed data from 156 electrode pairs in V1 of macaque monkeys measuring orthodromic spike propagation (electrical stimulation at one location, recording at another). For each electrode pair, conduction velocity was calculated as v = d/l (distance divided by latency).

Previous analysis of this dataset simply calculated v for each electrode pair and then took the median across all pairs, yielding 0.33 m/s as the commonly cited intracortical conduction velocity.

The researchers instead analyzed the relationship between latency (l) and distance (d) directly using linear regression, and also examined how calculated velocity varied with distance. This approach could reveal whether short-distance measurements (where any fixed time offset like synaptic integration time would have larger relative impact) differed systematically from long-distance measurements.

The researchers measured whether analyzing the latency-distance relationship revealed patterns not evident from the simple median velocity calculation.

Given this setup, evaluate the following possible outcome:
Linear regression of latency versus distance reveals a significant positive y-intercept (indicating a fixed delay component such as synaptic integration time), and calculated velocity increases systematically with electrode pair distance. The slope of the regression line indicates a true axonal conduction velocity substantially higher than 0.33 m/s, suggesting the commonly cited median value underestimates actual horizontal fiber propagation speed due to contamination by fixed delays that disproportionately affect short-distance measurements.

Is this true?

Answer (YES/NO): NO